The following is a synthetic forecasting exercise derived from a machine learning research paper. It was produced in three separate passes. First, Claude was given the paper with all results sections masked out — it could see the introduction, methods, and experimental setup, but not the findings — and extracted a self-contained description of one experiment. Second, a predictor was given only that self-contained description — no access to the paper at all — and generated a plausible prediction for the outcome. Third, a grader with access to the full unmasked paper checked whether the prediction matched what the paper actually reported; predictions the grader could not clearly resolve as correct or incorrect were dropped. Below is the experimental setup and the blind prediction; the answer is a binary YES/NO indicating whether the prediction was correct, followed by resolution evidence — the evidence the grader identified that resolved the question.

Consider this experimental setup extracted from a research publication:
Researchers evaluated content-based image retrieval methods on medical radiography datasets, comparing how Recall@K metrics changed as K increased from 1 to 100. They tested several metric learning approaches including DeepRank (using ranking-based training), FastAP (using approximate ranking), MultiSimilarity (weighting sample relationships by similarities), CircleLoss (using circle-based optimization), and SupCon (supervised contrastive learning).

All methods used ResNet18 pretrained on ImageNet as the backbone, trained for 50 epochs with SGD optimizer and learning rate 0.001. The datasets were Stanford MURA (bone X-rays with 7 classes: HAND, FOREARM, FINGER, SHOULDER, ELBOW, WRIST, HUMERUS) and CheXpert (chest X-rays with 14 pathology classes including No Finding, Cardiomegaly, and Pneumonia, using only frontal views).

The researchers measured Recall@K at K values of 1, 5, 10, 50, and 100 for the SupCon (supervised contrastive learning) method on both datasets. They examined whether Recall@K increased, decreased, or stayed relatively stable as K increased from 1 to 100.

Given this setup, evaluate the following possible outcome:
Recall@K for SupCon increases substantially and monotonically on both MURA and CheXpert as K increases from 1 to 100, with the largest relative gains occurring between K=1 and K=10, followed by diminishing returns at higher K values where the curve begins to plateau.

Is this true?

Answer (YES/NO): NO